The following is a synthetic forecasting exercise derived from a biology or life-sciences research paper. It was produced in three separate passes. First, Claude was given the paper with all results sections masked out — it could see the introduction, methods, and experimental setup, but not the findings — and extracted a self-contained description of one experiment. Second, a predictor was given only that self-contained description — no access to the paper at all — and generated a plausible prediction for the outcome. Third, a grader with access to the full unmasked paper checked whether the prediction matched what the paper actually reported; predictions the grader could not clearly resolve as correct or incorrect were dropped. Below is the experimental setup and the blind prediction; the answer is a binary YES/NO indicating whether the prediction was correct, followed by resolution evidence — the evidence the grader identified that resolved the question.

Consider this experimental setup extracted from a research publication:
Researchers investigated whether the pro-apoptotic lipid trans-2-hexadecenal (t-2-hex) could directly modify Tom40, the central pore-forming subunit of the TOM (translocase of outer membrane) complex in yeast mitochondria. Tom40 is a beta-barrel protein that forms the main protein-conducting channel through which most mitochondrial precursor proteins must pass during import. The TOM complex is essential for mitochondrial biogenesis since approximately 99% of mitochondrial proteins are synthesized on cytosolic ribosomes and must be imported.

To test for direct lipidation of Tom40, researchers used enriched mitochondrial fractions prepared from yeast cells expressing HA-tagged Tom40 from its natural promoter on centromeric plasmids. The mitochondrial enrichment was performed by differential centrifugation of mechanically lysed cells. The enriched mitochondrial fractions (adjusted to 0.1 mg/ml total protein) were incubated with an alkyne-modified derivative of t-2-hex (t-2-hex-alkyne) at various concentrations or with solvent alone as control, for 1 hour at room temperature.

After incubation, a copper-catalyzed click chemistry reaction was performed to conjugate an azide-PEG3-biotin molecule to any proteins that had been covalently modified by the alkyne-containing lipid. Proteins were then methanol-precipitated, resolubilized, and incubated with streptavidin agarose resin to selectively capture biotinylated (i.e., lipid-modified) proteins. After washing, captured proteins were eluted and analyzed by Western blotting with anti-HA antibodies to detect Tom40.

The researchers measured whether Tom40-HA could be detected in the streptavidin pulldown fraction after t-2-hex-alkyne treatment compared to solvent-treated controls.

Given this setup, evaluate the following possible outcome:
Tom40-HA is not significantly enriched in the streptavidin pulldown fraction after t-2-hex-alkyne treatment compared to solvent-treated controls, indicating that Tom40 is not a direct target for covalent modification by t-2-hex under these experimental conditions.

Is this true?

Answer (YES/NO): NO